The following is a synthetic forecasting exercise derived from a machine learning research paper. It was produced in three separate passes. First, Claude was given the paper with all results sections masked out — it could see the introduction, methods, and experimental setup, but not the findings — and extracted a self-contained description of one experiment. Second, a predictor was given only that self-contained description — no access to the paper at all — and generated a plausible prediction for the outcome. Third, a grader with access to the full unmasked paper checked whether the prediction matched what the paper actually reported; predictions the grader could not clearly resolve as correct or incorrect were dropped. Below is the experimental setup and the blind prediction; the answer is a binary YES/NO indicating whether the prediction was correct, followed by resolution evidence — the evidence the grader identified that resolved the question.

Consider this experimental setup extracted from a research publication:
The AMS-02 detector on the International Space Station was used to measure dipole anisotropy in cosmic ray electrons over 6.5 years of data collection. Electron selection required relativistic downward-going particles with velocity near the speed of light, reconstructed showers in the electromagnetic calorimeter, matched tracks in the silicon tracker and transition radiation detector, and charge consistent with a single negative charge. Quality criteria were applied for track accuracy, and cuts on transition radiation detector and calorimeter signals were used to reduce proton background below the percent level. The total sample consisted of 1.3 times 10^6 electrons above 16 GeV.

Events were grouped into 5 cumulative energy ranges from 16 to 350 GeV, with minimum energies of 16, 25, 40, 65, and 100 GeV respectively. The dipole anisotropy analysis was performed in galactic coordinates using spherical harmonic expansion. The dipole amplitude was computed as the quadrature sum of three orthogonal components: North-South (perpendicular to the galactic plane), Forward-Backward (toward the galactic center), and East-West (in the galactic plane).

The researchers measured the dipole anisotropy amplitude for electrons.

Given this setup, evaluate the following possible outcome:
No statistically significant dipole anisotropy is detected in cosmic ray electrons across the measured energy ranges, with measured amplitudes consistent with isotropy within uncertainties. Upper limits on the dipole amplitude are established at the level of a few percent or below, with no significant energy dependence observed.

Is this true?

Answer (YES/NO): YES